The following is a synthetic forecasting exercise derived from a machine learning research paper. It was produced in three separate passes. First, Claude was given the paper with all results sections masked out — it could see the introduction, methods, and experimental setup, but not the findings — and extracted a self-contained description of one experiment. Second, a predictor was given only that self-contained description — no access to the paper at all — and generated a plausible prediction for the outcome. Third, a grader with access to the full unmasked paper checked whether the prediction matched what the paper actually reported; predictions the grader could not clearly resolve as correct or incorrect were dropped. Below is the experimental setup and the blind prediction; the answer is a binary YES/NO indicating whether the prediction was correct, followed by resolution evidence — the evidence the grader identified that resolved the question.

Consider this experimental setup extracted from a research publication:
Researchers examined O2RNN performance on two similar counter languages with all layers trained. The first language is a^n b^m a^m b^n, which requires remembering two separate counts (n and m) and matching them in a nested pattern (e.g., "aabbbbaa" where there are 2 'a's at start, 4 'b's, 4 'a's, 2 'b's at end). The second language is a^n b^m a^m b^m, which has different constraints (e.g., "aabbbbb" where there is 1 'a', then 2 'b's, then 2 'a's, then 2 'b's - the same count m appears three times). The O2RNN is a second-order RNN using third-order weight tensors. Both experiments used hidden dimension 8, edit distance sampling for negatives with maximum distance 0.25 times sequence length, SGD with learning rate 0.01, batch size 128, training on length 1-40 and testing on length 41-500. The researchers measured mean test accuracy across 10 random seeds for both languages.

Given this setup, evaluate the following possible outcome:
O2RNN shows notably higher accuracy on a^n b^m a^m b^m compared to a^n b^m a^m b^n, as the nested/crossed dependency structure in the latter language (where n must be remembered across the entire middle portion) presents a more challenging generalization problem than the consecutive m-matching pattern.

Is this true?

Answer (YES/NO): NO